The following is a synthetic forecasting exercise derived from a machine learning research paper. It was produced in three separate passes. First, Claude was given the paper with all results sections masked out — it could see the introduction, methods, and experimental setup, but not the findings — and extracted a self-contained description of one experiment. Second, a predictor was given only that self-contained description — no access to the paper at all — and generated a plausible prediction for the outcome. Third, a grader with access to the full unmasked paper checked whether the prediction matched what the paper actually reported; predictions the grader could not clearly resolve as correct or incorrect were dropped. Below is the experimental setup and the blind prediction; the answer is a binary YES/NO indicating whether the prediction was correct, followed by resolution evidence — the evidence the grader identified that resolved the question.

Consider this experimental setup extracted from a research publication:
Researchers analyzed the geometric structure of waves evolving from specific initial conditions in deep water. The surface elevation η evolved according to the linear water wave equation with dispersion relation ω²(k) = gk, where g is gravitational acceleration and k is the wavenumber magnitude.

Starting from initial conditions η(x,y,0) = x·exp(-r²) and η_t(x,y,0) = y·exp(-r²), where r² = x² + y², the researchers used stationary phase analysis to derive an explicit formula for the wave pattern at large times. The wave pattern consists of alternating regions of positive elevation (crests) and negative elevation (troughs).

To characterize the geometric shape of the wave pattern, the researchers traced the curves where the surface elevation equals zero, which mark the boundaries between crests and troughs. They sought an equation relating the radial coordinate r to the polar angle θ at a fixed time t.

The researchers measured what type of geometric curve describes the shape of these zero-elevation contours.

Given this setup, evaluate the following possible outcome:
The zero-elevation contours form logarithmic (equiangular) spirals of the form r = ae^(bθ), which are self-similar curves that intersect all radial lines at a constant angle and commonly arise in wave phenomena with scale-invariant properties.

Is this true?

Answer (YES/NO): NO